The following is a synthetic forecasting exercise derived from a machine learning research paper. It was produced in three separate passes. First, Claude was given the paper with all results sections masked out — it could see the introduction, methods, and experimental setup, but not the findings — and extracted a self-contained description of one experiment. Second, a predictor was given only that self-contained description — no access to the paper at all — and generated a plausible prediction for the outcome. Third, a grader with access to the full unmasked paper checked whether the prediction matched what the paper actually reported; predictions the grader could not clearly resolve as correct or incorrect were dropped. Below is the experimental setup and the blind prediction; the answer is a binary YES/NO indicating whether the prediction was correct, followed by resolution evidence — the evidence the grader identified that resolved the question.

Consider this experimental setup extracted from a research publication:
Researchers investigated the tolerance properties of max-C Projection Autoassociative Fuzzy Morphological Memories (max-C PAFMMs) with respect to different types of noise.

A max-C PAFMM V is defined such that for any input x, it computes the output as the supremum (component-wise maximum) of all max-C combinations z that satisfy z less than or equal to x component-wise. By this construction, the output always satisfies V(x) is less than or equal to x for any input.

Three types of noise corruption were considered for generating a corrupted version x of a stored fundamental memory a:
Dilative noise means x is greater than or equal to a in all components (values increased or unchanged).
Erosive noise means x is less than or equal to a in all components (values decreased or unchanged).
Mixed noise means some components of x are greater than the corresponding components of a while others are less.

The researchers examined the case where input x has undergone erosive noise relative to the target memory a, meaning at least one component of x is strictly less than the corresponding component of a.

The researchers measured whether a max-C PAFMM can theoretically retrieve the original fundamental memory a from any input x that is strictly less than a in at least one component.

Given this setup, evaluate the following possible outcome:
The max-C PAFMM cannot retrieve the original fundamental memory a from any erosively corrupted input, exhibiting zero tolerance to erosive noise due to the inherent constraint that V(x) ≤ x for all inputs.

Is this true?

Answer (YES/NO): YES